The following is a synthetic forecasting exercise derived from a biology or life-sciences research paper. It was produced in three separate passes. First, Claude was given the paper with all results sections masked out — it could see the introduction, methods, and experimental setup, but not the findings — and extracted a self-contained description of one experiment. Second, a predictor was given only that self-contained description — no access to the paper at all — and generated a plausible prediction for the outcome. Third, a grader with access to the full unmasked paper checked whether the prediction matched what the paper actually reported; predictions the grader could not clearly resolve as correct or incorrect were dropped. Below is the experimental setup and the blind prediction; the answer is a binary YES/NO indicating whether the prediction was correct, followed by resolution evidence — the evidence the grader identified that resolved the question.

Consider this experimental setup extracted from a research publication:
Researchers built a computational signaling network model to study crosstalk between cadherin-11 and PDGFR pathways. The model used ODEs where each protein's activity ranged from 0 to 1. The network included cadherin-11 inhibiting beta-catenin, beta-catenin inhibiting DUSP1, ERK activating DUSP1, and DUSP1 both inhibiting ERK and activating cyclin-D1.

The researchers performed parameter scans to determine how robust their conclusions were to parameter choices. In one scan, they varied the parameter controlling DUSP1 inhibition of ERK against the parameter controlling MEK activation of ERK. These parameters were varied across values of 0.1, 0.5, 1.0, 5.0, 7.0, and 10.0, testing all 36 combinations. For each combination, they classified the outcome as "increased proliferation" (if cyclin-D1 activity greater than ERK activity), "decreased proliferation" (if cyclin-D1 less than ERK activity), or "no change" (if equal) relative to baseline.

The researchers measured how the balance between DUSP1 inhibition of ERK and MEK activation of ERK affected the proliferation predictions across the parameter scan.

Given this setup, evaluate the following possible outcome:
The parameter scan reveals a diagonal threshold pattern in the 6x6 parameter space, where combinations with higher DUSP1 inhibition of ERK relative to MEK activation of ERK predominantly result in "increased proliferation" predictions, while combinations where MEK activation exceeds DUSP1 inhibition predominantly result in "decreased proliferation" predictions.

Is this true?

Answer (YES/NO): NO